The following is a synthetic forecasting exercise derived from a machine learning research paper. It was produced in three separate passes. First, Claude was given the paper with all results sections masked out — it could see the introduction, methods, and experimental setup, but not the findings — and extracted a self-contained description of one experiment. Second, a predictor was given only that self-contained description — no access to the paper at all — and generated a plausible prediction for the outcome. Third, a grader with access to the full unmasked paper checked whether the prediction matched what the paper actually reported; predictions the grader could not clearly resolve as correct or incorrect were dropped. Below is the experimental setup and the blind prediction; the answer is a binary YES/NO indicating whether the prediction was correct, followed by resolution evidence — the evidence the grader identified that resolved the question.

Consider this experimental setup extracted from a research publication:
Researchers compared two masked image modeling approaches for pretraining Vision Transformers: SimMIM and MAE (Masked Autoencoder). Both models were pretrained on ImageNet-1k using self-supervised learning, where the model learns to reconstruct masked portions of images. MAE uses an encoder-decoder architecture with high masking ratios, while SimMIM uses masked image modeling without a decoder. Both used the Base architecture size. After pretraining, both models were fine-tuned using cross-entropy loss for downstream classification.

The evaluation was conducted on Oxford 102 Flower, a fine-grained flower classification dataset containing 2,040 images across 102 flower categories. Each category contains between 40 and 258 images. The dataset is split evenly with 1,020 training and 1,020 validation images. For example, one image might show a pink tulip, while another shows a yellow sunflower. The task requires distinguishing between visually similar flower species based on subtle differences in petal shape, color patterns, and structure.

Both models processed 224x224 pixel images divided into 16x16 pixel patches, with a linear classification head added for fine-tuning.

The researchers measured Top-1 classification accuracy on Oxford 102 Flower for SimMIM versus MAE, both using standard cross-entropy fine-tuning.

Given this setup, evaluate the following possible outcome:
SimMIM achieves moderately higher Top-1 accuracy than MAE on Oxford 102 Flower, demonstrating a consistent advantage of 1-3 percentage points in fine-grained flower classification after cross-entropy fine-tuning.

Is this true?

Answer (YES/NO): NO